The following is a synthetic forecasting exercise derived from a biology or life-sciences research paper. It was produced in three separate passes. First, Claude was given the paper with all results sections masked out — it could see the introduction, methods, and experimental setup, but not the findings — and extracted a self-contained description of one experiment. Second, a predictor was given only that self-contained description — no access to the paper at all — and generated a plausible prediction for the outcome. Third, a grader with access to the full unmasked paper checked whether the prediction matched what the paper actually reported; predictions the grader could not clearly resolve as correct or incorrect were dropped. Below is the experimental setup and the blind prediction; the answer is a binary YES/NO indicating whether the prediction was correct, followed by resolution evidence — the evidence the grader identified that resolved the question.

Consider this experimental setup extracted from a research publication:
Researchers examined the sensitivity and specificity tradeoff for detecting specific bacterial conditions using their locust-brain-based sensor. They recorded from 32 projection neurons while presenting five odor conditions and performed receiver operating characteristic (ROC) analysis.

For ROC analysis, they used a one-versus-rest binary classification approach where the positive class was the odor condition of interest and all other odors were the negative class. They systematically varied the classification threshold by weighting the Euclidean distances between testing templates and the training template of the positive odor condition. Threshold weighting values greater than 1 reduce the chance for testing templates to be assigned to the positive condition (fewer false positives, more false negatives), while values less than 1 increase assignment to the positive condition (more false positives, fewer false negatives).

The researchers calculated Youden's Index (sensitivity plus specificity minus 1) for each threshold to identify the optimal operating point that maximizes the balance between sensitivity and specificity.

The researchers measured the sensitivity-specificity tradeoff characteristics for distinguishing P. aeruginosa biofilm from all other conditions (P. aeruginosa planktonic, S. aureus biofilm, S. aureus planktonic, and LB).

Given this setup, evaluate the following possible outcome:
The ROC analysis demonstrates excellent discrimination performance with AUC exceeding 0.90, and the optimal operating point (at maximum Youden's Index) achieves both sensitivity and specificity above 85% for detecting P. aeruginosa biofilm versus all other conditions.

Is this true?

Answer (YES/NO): YES